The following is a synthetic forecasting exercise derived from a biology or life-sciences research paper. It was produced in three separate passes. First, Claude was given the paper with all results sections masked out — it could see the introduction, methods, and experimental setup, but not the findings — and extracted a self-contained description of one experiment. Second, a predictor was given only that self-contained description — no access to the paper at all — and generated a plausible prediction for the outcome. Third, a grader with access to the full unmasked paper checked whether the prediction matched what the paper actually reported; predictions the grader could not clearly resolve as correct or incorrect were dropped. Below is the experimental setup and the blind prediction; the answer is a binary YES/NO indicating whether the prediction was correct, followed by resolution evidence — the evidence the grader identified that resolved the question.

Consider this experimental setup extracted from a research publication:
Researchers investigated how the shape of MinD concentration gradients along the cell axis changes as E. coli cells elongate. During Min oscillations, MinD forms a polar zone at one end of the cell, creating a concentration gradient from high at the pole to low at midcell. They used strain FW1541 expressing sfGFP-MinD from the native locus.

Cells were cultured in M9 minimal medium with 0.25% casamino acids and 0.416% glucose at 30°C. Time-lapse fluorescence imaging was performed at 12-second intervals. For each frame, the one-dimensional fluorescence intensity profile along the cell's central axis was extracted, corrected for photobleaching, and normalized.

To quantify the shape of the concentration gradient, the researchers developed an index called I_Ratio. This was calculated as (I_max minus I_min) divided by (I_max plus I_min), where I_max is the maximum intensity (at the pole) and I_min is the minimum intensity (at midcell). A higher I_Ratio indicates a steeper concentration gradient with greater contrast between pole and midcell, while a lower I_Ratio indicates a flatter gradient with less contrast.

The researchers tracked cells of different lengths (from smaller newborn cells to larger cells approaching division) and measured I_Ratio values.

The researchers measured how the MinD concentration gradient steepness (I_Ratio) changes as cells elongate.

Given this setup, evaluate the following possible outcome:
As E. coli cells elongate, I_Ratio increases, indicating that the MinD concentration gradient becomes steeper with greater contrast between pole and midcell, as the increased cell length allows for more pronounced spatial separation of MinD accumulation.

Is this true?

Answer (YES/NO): NO